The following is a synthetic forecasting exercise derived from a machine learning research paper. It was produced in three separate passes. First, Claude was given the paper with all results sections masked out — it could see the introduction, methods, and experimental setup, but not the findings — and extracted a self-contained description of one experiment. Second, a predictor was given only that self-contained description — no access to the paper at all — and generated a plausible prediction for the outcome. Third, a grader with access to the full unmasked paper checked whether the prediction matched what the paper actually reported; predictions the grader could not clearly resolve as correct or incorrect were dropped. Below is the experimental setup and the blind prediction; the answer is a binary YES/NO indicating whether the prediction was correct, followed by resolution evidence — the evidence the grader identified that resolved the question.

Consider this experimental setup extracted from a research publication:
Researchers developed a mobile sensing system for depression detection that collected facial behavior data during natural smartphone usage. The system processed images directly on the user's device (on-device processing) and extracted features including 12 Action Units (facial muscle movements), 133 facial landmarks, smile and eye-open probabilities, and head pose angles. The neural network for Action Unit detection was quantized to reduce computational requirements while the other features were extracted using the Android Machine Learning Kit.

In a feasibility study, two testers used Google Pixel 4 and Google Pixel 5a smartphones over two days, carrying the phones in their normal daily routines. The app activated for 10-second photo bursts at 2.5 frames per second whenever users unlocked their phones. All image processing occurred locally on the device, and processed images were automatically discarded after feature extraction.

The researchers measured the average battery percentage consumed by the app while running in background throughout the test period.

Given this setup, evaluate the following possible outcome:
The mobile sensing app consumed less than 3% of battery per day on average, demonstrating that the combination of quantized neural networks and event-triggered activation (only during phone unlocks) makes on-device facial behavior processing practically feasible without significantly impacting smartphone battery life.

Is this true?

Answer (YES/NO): NO